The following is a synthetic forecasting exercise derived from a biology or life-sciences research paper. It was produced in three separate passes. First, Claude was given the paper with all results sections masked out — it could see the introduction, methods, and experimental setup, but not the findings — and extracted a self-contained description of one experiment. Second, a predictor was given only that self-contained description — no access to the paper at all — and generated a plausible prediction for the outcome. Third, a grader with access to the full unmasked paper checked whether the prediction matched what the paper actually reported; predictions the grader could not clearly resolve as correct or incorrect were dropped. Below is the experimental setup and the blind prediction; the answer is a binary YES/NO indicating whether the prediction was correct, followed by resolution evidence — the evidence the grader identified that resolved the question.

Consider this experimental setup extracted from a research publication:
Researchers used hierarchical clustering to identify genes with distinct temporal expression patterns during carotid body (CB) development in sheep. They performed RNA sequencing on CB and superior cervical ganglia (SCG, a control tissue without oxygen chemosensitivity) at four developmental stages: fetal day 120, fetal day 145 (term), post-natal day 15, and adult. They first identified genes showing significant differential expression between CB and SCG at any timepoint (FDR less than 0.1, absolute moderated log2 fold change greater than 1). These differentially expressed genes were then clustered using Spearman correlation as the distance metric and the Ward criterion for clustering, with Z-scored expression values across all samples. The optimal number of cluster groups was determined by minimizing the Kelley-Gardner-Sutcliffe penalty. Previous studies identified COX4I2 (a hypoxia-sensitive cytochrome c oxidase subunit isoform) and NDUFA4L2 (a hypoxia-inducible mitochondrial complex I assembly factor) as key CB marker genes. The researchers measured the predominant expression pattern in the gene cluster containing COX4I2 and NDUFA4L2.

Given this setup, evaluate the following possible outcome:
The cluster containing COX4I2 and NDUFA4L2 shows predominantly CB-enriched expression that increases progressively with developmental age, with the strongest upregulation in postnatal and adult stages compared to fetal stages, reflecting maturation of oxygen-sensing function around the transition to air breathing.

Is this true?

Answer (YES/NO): NO